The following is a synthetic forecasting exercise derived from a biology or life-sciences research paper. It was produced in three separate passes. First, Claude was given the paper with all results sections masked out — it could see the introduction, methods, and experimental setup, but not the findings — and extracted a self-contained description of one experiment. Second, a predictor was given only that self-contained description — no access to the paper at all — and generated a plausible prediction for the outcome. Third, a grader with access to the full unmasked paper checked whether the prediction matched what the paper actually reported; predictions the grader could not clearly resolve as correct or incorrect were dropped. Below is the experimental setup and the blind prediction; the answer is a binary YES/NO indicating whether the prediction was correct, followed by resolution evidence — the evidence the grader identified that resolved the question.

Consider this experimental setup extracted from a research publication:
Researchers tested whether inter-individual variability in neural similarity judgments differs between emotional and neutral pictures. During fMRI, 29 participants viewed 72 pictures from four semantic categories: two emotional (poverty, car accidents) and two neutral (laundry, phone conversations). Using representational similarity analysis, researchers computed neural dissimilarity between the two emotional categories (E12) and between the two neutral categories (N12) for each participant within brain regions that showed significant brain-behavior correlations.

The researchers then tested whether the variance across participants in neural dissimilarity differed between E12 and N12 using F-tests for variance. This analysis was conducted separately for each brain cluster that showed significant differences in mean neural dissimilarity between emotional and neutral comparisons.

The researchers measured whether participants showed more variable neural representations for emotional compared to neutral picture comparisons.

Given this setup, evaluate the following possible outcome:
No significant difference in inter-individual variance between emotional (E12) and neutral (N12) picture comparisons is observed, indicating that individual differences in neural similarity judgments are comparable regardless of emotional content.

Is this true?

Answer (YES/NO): YES